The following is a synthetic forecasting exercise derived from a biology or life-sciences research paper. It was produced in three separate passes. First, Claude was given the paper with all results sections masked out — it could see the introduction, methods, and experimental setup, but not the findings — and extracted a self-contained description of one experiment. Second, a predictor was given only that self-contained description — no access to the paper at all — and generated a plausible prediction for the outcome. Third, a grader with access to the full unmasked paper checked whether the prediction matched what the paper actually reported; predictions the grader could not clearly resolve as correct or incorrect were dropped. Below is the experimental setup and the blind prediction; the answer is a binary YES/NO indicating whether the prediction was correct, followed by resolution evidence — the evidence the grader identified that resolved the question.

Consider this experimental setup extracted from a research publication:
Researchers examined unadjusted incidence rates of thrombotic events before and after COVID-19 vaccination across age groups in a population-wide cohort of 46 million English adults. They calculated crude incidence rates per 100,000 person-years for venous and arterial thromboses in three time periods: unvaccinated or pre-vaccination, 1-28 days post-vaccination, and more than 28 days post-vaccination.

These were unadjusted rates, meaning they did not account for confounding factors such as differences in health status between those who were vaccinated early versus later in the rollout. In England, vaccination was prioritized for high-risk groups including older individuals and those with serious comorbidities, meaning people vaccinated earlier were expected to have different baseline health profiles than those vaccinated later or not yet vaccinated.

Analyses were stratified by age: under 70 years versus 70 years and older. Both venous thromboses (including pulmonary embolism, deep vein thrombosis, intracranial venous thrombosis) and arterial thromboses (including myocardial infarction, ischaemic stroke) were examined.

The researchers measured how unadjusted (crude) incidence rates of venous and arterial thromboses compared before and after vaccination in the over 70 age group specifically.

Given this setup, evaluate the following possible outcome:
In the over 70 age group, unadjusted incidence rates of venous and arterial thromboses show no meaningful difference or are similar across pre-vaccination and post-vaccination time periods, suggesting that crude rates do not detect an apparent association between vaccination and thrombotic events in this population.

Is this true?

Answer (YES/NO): NO